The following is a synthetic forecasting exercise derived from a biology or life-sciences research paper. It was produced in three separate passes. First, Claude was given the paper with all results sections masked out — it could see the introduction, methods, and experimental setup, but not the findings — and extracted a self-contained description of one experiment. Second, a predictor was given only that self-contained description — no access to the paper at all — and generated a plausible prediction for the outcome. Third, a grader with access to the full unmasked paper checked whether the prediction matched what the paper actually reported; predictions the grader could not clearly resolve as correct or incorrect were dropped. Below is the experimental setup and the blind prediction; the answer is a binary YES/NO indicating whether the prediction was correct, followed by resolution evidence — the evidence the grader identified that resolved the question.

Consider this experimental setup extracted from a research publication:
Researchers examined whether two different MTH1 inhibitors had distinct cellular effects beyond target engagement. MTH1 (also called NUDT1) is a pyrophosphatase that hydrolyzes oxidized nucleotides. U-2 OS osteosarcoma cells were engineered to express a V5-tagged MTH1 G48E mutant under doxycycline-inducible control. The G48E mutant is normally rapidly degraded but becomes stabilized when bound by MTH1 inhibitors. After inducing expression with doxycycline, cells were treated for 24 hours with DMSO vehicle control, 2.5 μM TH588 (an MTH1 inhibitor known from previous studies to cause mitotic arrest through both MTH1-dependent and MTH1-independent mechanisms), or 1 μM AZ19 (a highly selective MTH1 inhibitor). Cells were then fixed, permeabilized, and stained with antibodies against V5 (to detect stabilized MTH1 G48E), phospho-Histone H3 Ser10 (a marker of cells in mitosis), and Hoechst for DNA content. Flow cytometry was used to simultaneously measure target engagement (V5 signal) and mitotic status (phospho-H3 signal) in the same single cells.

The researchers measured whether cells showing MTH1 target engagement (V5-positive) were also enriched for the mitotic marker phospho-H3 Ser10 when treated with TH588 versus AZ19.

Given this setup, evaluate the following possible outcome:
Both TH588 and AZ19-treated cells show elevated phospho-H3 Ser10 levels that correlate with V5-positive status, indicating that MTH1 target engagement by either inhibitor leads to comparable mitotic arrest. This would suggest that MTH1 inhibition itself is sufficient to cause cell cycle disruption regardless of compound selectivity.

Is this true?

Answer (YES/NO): NO